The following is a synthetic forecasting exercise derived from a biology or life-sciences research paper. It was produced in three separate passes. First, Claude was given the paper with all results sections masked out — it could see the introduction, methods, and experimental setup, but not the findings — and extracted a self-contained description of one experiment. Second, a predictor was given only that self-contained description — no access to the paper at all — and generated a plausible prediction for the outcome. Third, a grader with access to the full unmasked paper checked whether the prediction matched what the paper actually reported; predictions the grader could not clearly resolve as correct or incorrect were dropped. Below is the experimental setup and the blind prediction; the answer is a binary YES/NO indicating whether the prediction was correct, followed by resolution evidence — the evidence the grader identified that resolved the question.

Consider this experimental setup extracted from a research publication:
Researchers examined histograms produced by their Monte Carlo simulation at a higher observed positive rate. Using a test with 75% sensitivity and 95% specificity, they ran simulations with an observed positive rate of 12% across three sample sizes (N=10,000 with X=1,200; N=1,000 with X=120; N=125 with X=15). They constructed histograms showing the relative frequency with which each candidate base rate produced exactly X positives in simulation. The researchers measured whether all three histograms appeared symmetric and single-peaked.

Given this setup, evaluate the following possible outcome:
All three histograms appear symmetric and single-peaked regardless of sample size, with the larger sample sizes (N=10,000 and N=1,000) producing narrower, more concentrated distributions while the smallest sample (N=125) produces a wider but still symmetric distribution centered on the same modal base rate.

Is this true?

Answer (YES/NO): NO